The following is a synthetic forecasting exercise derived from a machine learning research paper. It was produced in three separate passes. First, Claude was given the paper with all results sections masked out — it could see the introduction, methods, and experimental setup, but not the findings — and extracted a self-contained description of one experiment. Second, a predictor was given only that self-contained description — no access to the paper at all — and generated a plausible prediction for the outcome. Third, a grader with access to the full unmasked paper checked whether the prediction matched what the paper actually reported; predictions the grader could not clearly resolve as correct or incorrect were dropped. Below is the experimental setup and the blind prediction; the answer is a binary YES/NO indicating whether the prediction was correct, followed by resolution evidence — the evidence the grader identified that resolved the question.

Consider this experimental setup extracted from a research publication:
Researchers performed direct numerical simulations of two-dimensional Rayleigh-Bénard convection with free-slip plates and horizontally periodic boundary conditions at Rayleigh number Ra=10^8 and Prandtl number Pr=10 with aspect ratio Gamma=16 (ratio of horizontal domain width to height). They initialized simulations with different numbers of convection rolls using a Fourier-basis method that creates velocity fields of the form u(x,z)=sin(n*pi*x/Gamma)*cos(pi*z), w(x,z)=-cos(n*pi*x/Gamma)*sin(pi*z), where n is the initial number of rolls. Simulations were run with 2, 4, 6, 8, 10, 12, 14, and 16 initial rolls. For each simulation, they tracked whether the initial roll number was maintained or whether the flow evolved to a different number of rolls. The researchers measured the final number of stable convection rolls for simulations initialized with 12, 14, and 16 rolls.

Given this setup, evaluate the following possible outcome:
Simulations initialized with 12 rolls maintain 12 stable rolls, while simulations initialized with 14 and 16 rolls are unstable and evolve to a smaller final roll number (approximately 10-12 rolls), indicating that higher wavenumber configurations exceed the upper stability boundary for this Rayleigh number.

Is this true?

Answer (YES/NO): NO